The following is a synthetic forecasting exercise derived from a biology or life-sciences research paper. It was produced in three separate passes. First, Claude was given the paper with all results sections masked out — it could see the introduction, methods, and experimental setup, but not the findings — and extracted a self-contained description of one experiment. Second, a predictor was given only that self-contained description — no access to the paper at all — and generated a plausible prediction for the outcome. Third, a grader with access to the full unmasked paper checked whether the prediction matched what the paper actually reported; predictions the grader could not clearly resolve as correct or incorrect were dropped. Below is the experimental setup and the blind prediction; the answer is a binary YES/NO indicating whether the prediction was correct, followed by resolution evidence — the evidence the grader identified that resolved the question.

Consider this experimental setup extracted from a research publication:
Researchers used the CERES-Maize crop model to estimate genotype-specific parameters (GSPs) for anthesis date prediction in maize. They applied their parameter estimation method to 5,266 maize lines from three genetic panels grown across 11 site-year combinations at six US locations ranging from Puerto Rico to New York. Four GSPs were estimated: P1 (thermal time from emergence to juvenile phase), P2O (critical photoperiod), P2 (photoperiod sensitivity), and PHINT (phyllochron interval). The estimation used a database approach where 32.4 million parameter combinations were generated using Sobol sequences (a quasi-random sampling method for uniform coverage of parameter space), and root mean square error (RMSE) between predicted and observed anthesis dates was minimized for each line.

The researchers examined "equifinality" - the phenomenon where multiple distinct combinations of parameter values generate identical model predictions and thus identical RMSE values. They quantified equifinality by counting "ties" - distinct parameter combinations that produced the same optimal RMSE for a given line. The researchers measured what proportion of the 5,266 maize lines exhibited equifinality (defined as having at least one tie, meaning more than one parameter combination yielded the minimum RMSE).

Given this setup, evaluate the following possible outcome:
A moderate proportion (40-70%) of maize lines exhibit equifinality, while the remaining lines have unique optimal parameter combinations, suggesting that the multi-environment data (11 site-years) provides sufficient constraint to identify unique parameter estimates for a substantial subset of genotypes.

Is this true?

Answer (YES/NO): YES